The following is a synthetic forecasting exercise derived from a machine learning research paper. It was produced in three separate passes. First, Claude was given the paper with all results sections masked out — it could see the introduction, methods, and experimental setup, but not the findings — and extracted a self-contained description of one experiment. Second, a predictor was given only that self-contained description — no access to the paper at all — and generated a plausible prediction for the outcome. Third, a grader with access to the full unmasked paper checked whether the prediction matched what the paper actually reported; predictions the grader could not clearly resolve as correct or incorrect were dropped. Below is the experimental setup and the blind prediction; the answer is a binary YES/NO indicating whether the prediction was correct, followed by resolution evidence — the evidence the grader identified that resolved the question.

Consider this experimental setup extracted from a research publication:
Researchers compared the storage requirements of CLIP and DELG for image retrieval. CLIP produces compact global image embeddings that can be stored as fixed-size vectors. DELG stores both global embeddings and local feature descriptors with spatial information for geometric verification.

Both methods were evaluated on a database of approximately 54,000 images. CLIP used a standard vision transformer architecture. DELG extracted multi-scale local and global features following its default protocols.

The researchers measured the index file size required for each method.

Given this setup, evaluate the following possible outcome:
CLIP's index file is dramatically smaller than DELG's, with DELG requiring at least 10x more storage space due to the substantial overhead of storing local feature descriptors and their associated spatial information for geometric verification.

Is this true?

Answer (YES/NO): YES